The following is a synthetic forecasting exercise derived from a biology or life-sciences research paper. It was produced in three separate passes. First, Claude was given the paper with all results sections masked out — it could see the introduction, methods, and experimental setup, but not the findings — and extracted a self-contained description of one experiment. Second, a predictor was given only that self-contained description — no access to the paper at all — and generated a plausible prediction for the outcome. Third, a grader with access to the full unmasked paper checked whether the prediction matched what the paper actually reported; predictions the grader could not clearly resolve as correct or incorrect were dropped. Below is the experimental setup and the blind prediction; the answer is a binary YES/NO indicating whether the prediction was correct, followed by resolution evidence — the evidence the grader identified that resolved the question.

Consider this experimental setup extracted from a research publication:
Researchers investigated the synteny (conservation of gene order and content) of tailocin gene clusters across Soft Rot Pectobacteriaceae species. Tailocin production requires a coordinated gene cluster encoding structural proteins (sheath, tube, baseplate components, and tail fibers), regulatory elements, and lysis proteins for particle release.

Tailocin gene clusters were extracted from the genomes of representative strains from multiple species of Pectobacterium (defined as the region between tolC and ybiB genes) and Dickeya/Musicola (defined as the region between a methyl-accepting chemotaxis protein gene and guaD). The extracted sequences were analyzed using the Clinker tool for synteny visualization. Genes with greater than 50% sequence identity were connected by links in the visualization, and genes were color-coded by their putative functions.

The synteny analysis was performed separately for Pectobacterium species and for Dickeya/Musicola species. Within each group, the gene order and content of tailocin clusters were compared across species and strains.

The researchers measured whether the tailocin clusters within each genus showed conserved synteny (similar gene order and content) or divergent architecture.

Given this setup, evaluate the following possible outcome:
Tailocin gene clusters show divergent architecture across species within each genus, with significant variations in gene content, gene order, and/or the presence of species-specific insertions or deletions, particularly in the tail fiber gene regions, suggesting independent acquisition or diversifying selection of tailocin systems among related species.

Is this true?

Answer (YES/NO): NO